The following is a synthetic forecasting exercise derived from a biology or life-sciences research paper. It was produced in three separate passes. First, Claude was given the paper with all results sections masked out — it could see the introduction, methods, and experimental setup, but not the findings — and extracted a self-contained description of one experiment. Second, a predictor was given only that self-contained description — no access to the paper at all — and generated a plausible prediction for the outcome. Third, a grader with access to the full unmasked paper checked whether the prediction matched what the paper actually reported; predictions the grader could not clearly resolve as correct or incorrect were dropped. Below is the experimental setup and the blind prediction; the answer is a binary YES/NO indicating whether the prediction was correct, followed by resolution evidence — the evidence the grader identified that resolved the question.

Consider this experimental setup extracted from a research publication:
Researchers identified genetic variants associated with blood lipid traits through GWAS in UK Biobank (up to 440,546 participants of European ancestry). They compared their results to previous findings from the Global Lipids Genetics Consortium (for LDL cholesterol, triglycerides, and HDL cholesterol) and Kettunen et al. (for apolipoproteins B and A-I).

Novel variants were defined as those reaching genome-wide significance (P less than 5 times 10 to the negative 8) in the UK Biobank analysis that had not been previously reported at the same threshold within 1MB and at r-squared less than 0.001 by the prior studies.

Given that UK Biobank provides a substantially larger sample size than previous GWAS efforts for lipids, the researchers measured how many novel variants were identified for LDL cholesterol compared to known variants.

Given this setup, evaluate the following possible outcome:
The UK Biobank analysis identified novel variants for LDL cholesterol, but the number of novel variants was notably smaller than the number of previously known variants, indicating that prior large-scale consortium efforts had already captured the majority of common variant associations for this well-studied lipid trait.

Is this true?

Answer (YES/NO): NO